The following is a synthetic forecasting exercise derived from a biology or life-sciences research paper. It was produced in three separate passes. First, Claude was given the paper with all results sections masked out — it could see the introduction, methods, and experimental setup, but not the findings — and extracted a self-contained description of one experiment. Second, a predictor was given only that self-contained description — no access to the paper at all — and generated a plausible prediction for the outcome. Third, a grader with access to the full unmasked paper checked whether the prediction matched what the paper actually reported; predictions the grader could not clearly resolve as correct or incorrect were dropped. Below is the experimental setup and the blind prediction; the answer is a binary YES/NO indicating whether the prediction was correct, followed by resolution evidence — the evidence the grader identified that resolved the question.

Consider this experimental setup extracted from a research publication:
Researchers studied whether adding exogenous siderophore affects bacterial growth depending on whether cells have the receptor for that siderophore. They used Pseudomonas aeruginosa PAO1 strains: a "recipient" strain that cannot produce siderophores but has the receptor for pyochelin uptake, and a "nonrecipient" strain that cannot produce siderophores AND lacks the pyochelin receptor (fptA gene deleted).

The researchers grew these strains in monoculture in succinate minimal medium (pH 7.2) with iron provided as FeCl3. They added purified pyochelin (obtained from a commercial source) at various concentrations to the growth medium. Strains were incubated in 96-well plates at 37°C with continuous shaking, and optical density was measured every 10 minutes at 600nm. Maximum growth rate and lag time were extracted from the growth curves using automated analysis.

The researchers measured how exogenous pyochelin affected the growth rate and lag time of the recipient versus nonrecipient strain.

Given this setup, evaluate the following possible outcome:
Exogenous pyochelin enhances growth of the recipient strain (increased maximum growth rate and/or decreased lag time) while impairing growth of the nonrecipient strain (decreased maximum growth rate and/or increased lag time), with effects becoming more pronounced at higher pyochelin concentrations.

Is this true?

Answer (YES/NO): NO